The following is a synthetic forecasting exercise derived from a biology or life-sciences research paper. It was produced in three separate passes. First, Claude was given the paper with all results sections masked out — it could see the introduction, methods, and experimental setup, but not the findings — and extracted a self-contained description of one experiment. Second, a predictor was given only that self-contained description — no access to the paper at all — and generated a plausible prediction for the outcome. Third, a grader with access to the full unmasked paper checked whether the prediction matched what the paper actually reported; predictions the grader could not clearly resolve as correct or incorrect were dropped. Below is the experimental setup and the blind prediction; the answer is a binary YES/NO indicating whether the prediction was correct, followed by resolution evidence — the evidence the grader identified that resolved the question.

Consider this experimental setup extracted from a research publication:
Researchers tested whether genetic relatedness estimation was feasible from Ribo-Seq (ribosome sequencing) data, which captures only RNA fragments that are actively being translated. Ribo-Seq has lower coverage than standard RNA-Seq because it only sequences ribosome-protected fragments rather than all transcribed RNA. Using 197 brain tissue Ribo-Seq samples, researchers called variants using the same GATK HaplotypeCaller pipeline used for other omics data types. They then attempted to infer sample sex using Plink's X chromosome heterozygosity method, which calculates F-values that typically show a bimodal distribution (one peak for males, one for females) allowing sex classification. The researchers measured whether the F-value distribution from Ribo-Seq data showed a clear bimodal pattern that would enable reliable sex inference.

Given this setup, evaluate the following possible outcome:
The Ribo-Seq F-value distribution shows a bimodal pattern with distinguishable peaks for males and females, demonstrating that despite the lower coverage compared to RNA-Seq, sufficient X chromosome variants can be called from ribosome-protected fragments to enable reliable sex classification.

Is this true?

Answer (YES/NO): NO